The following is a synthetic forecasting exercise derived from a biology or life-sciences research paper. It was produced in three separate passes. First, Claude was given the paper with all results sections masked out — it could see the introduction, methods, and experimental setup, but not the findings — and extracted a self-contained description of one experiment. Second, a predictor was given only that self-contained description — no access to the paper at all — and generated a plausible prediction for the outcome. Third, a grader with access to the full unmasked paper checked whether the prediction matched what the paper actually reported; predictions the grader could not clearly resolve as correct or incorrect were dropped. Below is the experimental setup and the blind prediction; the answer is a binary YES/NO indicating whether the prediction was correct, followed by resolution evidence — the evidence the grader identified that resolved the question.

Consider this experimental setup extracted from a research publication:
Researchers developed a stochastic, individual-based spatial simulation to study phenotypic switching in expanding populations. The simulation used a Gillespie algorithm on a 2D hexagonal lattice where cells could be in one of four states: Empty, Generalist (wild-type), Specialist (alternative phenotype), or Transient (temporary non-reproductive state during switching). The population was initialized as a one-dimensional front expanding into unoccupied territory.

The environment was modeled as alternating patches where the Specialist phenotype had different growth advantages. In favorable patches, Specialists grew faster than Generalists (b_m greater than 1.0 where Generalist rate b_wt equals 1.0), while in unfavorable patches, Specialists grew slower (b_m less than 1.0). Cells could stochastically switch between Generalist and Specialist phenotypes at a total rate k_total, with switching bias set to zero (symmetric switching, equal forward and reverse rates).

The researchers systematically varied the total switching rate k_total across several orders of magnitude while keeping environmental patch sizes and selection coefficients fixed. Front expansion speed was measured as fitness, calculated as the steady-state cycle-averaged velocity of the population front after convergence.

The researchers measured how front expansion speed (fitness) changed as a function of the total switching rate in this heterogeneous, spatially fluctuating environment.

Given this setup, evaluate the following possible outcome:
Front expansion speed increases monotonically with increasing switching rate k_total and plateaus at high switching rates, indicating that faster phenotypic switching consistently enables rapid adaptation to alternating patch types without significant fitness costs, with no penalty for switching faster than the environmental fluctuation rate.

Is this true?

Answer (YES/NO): NO